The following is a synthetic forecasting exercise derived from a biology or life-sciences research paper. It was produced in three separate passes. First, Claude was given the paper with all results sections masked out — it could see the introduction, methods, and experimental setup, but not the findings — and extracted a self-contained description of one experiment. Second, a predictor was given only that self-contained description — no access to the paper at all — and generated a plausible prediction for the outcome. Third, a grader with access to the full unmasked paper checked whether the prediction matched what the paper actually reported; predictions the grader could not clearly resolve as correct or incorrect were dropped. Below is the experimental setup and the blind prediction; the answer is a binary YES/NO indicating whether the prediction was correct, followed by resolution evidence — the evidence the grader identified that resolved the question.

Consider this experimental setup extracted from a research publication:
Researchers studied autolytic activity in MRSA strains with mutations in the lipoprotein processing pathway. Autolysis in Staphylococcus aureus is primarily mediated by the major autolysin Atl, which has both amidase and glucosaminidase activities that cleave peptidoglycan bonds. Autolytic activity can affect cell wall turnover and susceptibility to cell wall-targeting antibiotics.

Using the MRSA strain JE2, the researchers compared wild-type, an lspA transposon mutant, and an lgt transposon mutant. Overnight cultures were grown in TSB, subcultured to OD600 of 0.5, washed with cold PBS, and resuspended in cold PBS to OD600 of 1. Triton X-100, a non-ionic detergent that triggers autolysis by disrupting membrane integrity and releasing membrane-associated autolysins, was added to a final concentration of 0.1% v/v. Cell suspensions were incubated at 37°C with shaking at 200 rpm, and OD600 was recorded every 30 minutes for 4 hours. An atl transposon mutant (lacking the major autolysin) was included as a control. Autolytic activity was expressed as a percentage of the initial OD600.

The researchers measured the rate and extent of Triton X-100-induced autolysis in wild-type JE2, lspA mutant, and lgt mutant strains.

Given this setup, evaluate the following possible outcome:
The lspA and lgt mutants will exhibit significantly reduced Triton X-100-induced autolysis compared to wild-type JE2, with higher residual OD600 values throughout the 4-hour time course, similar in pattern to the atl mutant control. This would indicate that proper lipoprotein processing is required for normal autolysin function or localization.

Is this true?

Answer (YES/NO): NO